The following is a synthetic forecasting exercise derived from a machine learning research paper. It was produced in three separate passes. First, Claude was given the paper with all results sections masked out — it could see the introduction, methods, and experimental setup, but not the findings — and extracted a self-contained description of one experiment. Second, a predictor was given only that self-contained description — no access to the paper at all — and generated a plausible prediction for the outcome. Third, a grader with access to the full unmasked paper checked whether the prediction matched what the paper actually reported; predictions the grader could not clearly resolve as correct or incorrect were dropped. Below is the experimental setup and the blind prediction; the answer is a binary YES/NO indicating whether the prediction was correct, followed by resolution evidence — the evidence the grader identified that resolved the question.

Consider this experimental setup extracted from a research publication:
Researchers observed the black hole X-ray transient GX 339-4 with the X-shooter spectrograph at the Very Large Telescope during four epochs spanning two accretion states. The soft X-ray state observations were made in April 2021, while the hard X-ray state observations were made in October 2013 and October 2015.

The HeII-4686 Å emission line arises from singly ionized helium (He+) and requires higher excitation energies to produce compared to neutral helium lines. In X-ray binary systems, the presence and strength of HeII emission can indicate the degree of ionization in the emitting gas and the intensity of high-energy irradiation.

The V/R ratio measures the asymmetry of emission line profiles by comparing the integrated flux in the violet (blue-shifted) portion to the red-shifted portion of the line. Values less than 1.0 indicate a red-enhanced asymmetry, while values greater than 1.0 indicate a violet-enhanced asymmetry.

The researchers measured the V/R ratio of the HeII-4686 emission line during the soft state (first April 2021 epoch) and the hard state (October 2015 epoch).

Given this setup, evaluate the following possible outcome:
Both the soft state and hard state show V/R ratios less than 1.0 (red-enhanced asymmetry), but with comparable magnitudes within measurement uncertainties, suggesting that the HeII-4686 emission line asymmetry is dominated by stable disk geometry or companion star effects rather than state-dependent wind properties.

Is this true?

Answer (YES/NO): NO